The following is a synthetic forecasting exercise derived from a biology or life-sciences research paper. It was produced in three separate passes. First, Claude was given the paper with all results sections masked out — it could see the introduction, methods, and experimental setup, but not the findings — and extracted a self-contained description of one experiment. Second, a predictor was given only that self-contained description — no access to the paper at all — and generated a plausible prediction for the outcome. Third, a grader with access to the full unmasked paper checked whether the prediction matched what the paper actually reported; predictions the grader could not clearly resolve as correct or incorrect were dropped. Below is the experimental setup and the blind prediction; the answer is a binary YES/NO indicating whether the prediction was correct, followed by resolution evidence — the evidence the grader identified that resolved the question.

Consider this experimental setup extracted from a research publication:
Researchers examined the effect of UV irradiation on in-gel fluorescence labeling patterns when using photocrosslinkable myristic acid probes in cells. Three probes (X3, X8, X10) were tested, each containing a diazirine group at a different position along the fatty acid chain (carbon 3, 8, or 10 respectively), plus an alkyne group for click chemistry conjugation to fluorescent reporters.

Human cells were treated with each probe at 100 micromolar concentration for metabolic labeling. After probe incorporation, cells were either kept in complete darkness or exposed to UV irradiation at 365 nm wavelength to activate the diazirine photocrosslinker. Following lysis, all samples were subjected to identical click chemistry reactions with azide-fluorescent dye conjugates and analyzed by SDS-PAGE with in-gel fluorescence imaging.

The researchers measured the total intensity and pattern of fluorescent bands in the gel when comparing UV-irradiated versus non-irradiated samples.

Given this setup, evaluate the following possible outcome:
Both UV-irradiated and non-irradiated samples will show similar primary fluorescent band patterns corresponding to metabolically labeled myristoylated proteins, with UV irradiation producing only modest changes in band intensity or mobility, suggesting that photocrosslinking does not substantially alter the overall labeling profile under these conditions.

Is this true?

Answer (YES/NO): NO